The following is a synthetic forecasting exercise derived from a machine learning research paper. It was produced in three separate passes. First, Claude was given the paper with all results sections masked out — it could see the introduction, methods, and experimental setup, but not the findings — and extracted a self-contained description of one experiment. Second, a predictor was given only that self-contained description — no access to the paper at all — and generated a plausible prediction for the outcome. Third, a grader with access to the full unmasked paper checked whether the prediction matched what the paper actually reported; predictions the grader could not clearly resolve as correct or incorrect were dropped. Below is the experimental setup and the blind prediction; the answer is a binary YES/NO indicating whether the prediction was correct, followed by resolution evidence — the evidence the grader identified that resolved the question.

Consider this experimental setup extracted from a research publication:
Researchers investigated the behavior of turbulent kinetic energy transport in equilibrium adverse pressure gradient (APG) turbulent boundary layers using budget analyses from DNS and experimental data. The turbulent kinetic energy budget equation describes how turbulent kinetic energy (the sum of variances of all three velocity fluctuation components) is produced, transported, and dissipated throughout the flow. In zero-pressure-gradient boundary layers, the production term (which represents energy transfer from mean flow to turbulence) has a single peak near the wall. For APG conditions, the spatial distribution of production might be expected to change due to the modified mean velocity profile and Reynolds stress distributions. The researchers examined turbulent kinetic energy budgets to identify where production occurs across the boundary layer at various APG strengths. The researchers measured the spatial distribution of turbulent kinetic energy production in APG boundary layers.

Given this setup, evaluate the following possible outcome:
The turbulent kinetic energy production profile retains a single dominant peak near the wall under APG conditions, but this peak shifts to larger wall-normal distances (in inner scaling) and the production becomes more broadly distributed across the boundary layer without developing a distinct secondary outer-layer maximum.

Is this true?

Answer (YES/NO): NO